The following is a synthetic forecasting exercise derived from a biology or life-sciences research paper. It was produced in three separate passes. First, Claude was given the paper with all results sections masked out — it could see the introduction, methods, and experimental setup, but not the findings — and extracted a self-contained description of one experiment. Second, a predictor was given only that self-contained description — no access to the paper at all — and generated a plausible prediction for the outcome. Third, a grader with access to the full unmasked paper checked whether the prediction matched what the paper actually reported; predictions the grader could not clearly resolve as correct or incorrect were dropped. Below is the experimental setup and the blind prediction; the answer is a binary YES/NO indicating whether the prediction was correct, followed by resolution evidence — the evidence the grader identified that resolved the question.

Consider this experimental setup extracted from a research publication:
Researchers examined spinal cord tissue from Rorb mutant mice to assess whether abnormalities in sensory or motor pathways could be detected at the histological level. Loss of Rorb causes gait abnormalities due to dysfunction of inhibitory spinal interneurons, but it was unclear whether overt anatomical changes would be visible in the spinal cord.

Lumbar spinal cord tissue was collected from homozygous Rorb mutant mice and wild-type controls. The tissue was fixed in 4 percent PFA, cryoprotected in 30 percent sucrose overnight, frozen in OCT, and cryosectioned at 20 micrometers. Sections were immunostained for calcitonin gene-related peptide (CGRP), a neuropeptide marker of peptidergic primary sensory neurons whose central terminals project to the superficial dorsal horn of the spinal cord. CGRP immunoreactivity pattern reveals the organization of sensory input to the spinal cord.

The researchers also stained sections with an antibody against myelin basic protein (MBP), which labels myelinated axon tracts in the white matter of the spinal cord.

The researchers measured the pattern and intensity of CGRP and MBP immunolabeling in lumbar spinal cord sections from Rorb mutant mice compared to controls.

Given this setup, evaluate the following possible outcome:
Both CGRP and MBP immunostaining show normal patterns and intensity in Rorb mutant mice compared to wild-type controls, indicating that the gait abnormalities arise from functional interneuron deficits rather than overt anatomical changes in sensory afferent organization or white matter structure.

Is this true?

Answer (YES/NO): YES